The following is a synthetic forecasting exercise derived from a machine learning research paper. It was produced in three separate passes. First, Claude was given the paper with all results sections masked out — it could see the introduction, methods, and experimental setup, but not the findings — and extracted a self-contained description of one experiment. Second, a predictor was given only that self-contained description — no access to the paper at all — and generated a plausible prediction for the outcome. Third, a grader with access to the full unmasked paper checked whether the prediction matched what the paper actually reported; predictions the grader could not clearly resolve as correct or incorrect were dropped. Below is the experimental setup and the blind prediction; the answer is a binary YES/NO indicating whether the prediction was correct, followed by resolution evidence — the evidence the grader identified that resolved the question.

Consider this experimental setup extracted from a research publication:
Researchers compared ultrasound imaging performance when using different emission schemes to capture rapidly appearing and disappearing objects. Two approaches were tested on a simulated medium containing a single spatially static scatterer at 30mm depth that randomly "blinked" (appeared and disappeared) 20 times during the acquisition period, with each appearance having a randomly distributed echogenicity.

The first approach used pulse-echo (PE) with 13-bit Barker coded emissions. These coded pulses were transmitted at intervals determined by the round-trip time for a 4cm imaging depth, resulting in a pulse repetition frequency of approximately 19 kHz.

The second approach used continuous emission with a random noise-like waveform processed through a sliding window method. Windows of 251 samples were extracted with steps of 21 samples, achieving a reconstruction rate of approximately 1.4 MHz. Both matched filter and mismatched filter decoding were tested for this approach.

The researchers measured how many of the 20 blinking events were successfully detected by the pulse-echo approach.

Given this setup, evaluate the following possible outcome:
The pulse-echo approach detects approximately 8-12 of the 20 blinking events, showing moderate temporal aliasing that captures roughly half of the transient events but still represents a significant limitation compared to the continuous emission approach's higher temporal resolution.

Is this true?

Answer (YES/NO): NO